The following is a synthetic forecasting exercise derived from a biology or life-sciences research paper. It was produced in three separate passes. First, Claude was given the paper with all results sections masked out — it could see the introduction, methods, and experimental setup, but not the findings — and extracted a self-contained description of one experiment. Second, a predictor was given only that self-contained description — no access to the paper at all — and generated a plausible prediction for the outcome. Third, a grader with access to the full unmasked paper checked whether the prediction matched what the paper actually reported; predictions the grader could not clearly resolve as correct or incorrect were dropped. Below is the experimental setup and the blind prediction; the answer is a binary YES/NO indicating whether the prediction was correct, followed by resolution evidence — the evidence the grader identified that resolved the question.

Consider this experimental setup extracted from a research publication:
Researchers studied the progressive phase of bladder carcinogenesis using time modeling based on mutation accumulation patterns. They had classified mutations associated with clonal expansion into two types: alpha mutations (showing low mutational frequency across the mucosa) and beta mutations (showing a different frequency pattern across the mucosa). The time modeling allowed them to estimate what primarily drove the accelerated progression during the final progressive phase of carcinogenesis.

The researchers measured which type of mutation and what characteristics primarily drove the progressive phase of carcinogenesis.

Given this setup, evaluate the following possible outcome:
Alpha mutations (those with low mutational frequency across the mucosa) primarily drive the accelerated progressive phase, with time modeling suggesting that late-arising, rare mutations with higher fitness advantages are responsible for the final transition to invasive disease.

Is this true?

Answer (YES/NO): NO